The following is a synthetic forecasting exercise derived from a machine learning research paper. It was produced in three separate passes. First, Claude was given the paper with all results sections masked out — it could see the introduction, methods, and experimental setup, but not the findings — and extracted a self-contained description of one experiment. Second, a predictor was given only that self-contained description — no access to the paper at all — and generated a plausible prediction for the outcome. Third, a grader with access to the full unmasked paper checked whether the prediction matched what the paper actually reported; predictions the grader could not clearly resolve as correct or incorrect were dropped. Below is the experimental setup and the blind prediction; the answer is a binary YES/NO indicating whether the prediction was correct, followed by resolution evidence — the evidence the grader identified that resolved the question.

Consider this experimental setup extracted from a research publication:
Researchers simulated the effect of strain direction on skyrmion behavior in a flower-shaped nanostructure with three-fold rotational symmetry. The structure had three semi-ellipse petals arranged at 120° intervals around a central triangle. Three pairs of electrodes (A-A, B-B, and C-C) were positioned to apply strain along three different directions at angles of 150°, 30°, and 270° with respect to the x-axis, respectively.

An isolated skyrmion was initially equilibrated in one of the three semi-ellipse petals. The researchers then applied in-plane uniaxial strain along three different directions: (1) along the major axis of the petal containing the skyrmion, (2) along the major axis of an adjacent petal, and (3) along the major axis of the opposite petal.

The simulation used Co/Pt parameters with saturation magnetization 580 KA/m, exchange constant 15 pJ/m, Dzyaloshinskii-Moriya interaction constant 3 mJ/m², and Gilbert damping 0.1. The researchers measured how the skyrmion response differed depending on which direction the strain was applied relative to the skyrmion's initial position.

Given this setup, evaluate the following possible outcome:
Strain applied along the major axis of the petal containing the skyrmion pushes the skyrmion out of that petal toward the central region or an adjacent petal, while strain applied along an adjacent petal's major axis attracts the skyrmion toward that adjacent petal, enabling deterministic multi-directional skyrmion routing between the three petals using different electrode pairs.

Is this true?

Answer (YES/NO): NO